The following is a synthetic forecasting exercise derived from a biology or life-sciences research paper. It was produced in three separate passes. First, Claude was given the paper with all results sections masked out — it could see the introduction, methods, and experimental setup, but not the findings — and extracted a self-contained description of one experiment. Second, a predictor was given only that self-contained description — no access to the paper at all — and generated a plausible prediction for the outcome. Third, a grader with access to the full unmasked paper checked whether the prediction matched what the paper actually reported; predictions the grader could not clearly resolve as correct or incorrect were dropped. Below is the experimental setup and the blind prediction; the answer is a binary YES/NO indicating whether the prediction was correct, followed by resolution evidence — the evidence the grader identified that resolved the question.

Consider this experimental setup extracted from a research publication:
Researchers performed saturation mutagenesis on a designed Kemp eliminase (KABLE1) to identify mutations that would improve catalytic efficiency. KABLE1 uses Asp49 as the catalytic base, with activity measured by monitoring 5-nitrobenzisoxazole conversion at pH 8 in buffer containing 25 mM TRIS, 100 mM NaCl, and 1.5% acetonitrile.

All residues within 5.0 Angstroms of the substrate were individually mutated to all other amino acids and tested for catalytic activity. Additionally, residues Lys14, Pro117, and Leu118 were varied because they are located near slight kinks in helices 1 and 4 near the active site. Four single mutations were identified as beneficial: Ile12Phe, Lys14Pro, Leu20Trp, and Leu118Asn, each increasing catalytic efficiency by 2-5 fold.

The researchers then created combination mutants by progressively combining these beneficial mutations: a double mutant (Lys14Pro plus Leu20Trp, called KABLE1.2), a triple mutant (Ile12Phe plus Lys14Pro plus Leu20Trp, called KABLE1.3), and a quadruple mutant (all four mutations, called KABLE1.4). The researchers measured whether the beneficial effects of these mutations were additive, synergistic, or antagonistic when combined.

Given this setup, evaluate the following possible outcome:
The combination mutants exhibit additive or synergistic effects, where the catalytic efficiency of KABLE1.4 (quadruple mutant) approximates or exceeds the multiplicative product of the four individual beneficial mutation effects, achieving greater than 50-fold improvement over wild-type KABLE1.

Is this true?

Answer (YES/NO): YES